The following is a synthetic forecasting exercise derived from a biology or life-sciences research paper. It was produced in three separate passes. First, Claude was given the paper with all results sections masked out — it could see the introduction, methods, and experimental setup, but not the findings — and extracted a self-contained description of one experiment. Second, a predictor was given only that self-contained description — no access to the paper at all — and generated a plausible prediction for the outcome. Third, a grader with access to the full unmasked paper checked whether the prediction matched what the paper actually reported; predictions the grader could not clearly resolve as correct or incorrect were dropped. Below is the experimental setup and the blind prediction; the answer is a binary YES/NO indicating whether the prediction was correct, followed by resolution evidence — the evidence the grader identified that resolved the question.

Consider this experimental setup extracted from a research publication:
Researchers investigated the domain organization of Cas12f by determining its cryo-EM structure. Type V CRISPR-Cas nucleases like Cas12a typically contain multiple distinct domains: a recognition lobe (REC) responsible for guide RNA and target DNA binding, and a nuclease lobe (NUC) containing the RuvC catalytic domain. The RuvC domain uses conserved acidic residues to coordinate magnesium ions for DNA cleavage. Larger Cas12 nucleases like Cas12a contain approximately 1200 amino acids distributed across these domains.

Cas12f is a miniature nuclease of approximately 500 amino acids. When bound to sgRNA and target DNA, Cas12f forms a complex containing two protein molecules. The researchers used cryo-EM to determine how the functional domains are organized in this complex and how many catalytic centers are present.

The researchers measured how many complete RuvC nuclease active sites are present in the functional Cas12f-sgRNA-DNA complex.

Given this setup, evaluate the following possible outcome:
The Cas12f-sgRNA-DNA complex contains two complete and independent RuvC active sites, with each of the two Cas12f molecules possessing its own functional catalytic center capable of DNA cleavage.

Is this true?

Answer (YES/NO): NO